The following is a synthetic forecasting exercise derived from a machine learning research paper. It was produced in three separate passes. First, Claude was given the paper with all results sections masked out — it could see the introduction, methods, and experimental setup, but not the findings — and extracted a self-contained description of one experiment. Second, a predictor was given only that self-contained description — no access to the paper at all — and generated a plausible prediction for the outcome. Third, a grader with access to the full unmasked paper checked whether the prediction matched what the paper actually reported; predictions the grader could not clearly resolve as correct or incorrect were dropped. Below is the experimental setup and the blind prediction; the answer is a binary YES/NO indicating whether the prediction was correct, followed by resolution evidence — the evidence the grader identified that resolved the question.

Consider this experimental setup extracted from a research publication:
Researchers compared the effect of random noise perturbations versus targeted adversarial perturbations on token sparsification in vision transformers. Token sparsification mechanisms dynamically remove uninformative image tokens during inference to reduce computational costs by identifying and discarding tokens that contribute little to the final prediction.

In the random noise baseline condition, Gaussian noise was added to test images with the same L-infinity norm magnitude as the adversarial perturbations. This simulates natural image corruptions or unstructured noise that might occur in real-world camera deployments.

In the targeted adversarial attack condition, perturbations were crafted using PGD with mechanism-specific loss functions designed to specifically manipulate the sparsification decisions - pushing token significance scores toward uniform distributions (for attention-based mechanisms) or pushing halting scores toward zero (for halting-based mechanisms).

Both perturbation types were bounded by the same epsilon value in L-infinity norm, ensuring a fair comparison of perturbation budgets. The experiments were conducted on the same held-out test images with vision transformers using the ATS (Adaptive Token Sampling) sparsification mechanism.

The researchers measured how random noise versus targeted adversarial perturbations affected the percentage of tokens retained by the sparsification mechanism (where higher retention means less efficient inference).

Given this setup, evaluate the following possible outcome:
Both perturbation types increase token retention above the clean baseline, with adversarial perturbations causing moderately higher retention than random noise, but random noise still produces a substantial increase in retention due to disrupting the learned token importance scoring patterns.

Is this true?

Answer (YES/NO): NO